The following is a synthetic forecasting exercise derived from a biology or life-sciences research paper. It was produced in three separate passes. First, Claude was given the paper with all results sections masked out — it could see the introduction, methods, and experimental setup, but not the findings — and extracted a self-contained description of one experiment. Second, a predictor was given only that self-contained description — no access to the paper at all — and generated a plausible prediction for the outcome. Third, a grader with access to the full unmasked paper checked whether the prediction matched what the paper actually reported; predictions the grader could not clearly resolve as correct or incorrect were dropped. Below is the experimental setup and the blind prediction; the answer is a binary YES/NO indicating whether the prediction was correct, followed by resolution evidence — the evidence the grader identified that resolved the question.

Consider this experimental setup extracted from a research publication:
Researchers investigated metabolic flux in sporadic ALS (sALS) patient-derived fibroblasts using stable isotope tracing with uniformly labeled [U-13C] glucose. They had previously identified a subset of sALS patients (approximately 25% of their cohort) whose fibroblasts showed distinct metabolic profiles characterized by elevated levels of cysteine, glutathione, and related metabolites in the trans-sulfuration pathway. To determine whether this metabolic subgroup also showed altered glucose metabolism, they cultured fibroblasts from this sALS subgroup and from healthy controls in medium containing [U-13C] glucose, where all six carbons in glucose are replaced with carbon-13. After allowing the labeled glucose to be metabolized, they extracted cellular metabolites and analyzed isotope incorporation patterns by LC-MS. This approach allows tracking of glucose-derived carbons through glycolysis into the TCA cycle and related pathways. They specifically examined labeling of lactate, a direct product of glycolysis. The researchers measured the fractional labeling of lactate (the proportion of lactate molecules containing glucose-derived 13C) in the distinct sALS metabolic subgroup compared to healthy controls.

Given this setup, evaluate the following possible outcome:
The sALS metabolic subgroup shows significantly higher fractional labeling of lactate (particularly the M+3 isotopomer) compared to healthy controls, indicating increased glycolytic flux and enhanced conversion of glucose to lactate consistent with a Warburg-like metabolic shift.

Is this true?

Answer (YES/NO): YES